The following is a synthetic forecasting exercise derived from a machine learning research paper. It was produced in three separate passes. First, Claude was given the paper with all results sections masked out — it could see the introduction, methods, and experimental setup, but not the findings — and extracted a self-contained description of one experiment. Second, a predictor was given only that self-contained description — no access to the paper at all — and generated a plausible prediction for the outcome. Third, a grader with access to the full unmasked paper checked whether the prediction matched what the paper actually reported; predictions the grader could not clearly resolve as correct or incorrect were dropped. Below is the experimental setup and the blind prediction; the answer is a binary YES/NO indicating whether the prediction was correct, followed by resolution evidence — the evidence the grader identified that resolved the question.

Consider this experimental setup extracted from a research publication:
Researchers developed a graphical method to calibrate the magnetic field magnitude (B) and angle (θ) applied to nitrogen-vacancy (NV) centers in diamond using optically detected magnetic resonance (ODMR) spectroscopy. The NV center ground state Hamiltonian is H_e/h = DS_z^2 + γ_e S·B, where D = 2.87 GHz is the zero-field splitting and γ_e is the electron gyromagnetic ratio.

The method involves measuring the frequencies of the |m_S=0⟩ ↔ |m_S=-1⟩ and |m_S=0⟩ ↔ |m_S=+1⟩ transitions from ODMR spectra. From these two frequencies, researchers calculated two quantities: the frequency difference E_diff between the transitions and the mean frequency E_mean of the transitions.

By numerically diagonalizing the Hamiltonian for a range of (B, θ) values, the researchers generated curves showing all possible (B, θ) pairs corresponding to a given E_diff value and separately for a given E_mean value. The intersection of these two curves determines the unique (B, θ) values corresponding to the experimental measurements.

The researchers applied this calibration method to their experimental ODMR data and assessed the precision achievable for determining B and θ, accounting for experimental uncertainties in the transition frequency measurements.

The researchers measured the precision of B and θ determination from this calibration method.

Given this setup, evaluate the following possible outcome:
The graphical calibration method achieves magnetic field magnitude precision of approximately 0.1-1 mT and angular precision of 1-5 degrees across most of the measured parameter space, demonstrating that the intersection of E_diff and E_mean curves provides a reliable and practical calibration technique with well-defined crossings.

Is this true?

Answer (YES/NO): NO